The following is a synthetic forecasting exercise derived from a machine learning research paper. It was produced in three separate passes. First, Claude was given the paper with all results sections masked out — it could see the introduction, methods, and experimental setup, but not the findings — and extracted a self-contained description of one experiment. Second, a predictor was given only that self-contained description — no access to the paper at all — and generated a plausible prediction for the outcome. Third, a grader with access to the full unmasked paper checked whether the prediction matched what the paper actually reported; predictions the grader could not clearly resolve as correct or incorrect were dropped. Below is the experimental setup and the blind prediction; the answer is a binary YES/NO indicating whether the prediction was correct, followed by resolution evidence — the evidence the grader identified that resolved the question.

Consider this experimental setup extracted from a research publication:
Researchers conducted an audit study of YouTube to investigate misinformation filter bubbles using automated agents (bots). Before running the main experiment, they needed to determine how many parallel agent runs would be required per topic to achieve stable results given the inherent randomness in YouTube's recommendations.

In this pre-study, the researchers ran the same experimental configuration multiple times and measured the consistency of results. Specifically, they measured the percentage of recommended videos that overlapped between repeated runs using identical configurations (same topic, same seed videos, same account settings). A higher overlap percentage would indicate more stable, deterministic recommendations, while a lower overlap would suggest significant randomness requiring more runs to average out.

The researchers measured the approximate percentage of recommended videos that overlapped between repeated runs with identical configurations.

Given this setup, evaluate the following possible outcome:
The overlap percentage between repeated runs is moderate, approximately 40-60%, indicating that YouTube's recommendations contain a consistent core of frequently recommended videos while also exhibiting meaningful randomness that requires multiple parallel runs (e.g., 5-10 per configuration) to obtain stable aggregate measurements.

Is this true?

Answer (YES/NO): NO